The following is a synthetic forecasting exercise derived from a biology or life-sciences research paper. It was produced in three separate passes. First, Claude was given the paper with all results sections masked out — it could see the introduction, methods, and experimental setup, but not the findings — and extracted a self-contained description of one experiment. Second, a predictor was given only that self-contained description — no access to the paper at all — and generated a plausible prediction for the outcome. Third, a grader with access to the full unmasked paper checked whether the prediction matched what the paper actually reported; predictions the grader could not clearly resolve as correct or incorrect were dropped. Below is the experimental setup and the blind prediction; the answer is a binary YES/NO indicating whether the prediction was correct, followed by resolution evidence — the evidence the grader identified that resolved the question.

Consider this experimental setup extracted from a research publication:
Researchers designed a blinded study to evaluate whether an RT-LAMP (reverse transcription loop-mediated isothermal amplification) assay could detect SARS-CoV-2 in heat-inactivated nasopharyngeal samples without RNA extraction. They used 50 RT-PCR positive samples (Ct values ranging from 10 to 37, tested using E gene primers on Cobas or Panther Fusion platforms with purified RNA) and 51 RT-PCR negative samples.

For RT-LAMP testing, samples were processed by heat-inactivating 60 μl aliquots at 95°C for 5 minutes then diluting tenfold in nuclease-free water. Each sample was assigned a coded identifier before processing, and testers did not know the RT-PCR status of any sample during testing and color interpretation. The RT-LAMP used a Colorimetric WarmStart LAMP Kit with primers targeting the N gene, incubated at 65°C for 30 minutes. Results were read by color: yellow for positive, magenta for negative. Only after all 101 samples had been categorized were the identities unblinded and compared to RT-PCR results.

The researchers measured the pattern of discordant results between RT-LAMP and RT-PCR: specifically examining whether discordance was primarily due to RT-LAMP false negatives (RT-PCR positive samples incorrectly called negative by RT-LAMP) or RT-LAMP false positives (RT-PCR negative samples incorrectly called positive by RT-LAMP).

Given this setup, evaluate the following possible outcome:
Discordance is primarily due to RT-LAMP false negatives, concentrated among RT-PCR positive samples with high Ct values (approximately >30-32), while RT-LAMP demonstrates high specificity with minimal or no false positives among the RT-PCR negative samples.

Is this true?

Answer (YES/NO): YES